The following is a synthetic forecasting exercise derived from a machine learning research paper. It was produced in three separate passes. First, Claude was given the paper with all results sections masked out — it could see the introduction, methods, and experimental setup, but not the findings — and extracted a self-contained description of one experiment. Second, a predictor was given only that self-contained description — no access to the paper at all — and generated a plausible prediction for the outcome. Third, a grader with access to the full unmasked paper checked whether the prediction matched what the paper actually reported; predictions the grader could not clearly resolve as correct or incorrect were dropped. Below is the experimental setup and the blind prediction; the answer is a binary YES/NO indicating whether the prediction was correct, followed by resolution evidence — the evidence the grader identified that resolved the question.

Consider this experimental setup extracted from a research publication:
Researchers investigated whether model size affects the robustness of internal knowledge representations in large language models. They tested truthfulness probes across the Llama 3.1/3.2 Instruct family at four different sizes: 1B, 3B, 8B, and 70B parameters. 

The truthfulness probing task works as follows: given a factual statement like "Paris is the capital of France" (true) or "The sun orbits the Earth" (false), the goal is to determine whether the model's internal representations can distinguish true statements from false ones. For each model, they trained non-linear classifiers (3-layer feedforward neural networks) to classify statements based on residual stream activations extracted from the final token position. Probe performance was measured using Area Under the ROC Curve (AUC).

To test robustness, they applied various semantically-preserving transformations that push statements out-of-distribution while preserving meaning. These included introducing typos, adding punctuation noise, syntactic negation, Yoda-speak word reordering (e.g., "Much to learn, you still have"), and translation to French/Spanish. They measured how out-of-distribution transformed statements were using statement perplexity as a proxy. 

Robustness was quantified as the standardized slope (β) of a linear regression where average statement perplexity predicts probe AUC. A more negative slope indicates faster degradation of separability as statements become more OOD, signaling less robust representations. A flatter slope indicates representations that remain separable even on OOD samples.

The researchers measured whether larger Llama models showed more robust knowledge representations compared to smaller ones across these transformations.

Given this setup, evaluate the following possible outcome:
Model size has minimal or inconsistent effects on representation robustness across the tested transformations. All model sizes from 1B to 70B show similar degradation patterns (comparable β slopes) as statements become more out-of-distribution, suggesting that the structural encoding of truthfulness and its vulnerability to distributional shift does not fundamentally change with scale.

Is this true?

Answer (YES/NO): NO